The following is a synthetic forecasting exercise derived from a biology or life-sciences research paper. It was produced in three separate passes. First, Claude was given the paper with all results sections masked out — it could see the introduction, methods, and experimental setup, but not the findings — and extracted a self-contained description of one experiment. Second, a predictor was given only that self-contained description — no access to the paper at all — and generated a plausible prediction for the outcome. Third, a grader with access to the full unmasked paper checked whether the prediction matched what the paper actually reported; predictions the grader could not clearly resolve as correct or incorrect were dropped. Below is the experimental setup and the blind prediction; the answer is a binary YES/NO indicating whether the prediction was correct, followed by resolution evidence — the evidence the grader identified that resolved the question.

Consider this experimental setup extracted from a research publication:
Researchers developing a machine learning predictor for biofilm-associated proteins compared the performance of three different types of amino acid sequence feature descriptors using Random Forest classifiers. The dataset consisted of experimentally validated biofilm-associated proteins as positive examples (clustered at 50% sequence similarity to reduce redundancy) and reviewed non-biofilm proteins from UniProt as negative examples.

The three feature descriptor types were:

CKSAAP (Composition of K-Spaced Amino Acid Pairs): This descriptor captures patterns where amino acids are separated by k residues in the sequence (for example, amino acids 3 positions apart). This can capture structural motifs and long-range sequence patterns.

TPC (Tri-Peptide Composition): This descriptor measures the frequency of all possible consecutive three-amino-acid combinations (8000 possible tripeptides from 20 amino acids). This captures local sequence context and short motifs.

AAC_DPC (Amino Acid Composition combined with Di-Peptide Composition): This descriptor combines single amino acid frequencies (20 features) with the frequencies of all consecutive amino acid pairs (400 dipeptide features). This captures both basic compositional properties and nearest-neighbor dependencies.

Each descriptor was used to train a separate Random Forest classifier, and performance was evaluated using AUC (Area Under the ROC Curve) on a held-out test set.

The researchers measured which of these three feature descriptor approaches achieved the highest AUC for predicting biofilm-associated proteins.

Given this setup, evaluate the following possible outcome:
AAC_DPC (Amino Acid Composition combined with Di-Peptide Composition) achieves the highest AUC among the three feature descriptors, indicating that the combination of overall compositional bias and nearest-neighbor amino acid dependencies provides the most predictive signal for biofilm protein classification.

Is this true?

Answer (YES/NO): YES